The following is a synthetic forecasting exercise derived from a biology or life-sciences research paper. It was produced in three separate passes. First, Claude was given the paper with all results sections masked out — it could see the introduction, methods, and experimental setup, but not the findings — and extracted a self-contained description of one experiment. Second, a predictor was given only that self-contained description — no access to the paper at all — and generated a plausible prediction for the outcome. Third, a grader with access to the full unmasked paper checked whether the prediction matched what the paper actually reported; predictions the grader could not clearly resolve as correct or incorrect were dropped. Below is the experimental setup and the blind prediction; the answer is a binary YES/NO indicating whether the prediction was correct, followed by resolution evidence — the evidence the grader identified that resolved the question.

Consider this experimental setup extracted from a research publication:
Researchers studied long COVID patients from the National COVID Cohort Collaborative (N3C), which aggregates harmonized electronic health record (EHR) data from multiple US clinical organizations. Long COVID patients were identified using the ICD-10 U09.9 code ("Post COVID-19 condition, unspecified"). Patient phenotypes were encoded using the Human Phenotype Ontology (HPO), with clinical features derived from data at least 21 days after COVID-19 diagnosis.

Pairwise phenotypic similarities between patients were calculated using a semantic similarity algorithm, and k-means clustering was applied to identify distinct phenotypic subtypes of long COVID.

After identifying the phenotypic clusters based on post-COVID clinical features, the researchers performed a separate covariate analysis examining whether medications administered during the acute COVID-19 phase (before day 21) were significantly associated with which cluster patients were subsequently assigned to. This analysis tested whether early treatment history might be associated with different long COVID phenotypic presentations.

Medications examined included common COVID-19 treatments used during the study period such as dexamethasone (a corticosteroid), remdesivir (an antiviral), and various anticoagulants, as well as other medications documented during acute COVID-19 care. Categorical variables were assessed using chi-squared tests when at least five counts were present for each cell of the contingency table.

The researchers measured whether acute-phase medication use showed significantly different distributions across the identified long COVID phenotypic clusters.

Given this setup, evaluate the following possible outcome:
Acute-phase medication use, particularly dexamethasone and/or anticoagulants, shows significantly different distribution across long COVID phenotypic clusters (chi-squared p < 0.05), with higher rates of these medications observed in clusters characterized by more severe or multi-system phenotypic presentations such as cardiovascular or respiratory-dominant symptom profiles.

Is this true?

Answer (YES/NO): YES